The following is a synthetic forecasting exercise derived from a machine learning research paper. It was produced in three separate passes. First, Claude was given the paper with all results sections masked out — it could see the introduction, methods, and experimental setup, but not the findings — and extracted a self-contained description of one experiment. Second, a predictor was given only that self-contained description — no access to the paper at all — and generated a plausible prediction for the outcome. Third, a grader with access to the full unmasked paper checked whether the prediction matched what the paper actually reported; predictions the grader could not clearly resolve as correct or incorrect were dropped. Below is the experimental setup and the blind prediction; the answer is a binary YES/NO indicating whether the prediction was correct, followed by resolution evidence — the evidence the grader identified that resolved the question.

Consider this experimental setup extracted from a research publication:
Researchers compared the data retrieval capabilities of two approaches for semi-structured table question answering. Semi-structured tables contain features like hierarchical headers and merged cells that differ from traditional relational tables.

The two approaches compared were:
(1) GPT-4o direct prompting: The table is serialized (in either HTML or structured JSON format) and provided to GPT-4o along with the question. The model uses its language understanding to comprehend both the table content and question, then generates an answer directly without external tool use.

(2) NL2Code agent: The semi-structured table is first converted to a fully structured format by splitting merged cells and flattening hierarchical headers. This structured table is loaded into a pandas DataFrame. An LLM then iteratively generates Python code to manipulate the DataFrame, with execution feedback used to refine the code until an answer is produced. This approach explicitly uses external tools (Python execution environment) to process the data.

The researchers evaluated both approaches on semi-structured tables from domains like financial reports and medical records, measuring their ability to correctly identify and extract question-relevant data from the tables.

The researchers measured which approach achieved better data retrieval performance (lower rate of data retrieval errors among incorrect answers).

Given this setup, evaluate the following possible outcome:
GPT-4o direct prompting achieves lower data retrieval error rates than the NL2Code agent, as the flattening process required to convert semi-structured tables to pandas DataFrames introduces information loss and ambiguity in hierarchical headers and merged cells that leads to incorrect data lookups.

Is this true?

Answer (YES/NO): YES